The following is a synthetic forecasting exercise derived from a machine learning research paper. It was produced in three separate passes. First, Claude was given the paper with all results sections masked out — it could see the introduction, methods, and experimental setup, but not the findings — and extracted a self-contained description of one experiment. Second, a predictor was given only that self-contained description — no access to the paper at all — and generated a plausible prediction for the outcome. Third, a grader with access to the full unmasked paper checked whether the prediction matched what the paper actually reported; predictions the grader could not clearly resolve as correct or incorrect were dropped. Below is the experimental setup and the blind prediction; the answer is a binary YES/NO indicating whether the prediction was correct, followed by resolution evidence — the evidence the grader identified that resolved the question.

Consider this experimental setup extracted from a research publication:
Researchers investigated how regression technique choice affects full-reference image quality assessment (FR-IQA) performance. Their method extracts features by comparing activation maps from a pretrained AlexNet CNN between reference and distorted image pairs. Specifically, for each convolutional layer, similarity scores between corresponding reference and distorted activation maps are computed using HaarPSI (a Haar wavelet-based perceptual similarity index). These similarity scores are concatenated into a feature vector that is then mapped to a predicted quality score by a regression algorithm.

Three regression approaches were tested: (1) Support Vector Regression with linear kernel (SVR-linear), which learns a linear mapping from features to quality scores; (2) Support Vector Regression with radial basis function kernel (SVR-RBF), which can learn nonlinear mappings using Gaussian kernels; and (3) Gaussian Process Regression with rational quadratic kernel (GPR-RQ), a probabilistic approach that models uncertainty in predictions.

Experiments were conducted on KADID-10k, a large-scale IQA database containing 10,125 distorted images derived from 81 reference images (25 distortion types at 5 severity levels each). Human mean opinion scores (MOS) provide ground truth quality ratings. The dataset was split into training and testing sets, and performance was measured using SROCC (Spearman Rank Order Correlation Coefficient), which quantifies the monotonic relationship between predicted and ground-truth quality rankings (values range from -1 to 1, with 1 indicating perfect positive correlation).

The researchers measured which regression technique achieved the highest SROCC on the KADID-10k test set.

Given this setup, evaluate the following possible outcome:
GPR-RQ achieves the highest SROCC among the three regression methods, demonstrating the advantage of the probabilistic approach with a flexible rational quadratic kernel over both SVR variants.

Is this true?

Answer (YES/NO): NO